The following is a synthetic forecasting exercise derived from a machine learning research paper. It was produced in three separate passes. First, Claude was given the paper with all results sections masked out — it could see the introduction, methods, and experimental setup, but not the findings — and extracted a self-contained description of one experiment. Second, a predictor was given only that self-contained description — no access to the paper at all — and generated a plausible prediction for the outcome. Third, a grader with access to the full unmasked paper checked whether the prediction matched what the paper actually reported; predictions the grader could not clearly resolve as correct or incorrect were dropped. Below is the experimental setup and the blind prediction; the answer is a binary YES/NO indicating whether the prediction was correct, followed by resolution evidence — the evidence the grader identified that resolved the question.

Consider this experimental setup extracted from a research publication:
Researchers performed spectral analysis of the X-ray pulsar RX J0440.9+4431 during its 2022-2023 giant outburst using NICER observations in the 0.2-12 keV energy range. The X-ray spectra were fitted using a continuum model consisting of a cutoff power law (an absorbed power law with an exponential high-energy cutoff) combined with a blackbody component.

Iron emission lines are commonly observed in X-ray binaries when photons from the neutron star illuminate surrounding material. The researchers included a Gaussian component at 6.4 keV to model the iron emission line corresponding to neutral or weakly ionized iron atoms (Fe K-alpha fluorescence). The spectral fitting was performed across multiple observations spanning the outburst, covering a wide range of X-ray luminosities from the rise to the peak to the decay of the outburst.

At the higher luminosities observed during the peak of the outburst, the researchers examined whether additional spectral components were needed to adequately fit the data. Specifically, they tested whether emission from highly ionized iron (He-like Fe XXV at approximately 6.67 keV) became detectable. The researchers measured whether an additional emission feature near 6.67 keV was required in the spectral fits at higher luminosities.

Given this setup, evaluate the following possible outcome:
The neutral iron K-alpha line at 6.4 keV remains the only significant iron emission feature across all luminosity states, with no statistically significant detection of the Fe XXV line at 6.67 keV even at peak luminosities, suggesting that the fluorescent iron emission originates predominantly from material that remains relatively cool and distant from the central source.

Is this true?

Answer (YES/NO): NO